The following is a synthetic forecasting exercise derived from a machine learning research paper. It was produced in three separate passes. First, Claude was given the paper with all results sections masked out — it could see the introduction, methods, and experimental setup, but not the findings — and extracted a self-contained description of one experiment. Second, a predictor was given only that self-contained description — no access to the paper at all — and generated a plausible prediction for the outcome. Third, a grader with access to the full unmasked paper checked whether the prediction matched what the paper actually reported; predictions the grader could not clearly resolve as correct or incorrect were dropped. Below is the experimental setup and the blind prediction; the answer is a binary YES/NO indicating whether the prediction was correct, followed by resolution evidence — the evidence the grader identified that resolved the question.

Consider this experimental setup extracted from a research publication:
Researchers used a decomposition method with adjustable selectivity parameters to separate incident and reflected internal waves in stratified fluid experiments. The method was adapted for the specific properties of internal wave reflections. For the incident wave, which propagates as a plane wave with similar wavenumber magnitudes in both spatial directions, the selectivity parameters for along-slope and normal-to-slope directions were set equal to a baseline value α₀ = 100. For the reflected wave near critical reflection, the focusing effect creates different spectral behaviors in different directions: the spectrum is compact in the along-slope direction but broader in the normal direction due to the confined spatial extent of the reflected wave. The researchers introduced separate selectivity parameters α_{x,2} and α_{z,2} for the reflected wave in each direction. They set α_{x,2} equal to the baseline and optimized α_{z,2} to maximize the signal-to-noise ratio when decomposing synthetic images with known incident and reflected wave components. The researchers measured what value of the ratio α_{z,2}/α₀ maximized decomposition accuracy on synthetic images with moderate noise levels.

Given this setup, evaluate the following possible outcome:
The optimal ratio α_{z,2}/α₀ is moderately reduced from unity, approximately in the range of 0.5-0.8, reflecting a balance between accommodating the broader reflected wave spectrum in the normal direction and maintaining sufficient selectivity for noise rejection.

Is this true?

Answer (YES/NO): NO